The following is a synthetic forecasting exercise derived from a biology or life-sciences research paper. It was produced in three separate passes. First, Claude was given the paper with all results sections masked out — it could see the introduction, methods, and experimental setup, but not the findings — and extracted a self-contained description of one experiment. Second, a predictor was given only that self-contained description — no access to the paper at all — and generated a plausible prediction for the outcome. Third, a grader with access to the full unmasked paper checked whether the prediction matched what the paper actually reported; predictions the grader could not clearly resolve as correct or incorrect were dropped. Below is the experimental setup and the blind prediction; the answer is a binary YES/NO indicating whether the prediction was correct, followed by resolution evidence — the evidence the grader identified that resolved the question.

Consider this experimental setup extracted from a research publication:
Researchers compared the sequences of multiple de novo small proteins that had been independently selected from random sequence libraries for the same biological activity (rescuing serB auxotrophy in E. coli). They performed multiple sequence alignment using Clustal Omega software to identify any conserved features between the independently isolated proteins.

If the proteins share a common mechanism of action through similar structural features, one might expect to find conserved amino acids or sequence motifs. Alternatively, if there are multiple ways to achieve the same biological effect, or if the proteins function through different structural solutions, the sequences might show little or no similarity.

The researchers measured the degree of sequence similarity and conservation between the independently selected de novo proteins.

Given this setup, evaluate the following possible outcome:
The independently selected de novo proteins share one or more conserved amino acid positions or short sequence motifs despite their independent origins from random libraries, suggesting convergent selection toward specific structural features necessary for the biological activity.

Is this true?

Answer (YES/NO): YES